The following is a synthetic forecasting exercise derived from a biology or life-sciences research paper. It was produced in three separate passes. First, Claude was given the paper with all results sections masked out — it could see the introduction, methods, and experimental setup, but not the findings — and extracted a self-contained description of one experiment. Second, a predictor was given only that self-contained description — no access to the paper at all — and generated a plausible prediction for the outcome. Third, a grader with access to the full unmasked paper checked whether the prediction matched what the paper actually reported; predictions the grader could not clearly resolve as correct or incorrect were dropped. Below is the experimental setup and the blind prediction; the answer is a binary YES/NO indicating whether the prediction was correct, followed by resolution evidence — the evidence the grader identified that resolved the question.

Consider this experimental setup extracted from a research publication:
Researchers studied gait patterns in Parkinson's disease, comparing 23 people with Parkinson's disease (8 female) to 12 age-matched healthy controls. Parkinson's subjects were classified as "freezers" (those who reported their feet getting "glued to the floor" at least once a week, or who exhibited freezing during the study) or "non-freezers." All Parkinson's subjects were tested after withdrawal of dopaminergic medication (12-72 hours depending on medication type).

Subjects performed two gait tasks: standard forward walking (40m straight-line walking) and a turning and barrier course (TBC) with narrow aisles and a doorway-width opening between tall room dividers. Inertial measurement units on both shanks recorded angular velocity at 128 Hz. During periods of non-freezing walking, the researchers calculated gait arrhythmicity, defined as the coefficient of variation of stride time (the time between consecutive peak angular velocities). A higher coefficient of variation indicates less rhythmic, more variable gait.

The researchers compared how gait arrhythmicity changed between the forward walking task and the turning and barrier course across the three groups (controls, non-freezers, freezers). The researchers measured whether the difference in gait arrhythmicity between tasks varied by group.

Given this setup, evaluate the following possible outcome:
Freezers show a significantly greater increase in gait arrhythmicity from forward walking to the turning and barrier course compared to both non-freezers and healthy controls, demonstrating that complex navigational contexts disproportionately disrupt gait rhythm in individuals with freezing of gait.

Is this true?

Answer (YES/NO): YES